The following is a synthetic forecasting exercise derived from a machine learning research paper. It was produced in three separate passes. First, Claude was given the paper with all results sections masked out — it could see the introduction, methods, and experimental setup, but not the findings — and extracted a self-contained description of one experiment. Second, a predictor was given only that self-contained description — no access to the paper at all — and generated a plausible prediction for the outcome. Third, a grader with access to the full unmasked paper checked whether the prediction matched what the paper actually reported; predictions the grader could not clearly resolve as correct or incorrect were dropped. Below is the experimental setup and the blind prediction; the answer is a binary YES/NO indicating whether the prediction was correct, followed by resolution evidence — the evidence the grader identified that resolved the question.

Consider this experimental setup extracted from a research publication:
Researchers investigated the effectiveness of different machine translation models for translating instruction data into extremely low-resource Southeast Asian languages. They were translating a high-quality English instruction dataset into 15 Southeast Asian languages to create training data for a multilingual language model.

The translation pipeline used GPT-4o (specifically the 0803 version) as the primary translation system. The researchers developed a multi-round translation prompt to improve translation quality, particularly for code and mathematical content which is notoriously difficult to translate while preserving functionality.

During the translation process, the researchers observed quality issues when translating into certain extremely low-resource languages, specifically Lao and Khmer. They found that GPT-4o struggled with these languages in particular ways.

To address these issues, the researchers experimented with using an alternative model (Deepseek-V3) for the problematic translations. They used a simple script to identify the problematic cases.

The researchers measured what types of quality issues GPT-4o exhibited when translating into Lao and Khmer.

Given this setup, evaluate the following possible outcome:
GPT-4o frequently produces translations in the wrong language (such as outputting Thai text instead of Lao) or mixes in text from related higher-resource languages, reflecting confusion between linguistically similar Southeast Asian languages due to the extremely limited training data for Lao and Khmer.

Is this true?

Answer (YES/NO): NO